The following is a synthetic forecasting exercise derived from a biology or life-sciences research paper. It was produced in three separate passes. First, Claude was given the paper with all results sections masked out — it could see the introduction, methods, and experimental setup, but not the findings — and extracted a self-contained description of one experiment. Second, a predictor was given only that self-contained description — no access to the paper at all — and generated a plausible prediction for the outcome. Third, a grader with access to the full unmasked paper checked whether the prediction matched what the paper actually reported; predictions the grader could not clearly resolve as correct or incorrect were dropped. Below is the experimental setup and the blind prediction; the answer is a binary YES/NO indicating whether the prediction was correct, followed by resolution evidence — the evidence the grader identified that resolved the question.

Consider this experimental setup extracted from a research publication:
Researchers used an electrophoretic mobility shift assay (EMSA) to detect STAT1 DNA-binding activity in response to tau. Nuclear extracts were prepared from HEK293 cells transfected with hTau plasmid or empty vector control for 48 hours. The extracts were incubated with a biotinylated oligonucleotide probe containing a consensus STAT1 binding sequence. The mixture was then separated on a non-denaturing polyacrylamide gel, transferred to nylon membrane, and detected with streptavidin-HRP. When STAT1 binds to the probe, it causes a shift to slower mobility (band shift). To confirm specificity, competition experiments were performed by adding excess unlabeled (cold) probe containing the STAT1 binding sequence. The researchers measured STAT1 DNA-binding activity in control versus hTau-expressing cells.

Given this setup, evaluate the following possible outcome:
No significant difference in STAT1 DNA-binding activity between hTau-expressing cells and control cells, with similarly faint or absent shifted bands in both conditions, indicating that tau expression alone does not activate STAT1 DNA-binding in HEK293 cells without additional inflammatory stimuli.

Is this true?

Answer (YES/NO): NO